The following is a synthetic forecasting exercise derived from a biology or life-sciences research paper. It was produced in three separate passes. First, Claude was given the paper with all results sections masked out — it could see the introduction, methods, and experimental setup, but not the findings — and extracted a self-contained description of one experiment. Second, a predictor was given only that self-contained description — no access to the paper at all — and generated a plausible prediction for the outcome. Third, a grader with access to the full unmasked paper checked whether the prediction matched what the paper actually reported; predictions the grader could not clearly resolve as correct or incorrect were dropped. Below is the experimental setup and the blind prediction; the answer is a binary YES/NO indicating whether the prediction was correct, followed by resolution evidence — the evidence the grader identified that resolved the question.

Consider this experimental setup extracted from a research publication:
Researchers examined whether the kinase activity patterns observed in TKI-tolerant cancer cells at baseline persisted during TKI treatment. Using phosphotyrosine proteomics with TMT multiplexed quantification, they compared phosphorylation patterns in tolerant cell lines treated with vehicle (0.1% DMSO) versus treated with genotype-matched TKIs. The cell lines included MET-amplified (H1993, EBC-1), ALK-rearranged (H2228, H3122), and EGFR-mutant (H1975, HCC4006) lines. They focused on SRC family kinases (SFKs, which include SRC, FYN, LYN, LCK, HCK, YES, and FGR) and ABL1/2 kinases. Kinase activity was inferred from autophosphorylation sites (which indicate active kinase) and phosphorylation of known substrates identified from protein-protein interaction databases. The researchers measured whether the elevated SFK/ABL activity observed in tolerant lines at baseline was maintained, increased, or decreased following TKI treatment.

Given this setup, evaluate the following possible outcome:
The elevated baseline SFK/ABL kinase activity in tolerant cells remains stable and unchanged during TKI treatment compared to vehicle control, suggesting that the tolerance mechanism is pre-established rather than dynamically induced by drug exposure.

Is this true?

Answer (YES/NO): YES